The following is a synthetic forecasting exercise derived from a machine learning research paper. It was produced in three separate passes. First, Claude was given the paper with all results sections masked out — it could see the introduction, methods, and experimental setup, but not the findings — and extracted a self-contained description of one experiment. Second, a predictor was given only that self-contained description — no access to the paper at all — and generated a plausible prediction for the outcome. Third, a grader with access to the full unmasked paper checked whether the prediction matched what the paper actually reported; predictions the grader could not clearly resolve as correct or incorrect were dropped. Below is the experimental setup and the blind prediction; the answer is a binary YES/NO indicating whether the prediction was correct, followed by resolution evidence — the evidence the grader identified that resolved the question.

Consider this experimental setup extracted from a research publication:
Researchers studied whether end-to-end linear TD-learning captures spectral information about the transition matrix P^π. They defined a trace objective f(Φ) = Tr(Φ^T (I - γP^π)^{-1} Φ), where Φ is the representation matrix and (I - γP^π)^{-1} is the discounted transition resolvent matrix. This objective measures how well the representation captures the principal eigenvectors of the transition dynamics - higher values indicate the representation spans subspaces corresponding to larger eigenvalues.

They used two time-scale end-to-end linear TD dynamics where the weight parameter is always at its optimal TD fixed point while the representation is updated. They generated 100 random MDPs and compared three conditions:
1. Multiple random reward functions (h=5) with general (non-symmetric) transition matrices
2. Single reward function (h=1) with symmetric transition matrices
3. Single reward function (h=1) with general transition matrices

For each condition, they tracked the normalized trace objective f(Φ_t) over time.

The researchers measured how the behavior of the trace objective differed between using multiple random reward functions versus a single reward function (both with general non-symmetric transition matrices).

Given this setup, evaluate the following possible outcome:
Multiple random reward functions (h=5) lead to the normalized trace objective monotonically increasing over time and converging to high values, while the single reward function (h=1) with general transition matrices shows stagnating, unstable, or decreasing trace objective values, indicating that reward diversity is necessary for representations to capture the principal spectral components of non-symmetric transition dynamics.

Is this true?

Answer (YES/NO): NO